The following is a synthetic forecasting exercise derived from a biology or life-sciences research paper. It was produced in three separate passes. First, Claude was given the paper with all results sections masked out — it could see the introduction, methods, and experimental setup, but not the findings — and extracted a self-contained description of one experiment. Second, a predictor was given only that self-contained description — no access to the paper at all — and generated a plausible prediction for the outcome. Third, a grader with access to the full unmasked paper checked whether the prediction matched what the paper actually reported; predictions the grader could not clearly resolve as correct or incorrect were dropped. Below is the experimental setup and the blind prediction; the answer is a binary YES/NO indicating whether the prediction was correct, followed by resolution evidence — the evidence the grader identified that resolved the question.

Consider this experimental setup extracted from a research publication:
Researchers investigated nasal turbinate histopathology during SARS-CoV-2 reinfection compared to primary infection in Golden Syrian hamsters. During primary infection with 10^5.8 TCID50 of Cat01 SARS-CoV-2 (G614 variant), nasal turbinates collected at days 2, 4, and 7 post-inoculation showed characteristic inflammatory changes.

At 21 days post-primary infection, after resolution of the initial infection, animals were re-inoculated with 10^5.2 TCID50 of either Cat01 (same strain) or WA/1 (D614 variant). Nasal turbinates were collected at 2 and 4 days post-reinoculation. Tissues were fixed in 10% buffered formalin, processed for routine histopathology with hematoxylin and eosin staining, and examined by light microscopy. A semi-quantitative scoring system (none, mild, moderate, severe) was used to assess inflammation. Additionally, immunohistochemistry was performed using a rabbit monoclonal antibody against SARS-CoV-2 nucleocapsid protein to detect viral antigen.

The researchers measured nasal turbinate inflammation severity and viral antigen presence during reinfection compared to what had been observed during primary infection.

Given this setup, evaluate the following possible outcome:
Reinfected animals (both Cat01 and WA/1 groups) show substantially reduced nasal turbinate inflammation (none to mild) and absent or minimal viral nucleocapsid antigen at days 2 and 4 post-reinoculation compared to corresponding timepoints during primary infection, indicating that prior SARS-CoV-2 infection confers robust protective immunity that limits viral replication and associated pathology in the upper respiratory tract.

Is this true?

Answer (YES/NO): NO